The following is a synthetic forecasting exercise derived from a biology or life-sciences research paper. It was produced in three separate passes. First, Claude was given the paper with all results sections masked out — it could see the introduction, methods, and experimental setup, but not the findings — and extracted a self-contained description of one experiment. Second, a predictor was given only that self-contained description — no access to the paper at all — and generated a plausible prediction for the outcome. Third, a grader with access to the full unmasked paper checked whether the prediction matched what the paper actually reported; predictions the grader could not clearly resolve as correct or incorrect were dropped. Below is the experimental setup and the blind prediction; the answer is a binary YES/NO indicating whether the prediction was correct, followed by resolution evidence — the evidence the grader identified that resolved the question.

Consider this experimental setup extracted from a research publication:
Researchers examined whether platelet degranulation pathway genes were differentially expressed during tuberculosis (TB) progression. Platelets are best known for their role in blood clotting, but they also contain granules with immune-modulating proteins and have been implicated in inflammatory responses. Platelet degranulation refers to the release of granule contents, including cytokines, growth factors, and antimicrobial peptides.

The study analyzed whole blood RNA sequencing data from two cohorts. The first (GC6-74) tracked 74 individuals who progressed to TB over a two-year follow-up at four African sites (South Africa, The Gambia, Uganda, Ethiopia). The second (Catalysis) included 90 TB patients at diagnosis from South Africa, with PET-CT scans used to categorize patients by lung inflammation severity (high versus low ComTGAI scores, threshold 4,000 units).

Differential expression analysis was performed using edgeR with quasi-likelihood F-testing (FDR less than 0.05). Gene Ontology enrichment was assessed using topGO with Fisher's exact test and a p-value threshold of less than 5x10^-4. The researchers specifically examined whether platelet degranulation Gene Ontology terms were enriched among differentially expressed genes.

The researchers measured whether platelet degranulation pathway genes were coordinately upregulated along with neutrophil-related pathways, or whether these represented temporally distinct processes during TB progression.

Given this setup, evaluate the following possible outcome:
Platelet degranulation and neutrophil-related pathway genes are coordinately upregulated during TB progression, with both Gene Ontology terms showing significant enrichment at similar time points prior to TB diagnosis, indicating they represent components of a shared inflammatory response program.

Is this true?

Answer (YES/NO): YES